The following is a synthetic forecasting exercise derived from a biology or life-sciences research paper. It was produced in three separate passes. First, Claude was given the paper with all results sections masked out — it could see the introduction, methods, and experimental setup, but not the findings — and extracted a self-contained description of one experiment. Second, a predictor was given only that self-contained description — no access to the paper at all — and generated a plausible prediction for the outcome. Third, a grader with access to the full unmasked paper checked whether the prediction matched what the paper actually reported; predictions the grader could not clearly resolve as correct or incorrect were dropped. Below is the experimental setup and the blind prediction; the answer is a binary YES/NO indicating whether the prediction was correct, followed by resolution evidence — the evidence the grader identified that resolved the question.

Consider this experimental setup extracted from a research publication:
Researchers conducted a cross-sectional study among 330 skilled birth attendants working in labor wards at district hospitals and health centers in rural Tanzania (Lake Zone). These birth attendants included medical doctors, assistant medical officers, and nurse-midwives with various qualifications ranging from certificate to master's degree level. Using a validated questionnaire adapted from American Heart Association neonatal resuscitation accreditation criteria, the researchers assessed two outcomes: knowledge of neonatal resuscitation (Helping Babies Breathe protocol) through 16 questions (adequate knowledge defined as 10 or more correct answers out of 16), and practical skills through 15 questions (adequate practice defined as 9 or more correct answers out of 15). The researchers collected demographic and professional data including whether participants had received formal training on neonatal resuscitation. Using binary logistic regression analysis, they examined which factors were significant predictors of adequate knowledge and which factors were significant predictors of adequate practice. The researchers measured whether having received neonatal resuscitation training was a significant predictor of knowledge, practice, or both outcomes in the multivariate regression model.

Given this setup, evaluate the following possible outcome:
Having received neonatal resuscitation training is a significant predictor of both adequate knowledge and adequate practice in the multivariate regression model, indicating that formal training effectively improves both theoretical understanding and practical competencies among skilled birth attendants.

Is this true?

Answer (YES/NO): NO